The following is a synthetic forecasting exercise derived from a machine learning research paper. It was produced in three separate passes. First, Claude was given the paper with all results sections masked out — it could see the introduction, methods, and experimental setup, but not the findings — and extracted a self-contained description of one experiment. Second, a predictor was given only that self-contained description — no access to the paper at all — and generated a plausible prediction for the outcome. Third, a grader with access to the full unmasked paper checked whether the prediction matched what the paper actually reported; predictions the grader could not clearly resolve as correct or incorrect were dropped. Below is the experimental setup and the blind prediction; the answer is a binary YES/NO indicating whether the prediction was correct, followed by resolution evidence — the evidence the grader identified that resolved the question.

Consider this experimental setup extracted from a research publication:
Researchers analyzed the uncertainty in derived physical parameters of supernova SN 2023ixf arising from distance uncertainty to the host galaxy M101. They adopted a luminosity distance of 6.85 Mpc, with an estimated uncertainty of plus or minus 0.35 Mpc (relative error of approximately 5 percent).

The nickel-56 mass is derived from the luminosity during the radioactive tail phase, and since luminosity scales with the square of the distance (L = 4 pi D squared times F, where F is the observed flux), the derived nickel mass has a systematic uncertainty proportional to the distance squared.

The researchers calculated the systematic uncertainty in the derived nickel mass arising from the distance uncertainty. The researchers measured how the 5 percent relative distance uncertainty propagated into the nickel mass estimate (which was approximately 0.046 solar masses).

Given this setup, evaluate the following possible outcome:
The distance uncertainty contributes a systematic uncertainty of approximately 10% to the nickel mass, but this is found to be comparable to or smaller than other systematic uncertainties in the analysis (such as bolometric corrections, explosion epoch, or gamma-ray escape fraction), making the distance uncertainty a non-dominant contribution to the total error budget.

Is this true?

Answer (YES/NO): NO